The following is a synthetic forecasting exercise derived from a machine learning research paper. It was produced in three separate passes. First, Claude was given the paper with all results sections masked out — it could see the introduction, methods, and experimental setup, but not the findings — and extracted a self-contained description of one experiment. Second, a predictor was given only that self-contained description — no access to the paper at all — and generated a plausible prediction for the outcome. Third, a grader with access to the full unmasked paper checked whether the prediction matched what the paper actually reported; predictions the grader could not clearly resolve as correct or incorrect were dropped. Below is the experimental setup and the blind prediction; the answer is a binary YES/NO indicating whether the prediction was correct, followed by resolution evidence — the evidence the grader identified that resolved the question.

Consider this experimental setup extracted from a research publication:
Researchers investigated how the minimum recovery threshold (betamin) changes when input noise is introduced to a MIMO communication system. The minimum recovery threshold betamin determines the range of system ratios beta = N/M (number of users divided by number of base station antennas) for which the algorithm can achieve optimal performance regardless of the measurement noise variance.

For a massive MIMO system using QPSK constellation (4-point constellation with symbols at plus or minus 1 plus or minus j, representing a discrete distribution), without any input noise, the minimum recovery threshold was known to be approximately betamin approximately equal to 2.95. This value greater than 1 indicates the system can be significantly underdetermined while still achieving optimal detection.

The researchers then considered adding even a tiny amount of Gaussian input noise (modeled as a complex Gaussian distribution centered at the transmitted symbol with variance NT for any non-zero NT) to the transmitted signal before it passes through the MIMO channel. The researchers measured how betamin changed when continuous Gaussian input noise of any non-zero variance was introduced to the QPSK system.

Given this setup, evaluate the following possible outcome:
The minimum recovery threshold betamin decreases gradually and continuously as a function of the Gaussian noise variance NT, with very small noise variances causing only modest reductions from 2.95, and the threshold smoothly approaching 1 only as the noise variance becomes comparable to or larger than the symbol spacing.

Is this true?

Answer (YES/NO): NO